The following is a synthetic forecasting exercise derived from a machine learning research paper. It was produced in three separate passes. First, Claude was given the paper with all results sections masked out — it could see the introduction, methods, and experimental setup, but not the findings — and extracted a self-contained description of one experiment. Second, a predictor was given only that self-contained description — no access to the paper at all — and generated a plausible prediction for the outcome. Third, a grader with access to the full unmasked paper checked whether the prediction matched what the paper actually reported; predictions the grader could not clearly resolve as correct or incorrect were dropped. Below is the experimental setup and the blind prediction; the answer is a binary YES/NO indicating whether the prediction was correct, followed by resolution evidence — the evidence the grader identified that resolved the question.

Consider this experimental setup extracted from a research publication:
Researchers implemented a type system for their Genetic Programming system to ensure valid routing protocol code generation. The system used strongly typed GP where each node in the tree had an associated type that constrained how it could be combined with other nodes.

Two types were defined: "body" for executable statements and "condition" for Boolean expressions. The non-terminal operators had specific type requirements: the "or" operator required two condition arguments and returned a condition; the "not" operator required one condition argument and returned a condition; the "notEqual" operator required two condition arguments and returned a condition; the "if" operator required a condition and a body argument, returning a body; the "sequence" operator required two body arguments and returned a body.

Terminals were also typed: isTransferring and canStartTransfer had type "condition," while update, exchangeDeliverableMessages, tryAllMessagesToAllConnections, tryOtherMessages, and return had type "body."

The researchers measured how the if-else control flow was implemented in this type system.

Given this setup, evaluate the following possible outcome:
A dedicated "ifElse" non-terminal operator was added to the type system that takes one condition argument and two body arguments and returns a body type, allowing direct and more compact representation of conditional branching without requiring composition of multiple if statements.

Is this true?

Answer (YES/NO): NO